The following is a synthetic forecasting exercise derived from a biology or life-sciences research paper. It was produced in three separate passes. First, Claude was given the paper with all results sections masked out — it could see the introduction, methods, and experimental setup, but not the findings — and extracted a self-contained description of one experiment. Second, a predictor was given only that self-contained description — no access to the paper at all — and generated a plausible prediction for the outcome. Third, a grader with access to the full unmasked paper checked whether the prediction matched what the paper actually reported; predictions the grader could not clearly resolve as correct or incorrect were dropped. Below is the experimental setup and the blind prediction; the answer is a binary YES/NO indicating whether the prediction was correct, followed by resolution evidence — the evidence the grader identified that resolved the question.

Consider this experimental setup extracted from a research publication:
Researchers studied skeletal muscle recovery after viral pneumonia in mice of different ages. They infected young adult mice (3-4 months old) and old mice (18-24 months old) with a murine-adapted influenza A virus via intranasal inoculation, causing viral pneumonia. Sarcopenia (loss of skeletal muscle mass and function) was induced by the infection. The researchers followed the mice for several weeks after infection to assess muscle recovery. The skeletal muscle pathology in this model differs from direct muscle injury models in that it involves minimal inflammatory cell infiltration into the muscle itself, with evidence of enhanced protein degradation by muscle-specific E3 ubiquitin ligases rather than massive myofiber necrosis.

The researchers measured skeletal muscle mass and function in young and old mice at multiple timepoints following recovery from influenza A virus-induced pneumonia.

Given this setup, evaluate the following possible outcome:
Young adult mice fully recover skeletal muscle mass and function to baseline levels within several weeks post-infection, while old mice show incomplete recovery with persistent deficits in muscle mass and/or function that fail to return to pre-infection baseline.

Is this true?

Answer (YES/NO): YES